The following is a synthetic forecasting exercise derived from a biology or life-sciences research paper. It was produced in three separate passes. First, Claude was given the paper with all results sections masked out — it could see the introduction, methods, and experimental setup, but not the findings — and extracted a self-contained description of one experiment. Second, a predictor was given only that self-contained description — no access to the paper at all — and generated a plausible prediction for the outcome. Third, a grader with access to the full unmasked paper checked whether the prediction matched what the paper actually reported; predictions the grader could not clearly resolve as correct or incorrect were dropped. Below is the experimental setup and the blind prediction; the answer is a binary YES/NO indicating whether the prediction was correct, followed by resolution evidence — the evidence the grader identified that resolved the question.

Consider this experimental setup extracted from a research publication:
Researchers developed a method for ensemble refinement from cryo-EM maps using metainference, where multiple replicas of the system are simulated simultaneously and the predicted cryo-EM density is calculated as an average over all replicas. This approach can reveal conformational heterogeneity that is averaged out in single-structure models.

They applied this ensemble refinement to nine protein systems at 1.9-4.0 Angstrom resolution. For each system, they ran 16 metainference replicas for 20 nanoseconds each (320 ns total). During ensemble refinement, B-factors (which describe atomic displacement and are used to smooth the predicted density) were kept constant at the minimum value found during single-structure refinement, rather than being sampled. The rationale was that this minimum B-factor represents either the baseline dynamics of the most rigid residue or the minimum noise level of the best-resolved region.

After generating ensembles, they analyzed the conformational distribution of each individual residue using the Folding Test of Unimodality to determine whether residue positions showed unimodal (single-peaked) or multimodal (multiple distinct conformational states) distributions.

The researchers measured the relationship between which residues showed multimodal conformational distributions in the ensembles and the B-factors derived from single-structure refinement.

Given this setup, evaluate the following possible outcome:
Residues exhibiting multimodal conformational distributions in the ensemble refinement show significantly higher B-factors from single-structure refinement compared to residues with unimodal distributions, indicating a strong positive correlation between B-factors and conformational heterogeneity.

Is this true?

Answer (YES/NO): NO